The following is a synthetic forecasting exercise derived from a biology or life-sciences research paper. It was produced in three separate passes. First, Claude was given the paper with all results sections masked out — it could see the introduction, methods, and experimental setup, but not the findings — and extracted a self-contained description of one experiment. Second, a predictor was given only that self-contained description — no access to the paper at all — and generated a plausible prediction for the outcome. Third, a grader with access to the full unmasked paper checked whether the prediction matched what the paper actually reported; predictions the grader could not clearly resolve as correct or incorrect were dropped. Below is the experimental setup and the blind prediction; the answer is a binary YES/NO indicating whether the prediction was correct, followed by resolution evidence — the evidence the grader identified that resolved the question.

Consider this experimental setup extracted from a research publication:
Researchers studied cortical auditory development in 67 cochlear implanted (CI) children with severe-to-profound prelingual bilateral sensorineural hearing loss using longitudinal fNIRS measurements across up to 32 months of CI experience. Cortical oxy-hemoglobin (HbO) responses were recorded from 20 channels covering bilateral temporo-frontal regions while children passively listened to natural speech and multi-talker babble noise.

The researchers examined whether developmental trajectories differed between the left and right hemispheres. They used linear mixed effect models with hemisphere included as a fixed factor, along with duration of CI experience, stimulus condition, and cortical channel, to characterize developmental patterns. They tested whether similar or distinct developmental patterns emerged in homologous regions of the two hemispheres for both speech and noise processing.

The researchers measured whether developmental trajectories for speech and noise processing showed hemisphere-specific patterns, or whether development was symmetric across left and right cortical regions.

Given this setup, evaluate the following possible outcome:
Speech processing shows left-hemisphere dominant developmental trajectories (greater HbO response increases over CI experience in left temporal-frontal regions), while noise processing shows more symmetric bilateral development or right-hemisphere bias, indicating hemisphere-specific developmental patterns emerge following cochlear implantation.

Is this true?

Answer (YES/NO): NO